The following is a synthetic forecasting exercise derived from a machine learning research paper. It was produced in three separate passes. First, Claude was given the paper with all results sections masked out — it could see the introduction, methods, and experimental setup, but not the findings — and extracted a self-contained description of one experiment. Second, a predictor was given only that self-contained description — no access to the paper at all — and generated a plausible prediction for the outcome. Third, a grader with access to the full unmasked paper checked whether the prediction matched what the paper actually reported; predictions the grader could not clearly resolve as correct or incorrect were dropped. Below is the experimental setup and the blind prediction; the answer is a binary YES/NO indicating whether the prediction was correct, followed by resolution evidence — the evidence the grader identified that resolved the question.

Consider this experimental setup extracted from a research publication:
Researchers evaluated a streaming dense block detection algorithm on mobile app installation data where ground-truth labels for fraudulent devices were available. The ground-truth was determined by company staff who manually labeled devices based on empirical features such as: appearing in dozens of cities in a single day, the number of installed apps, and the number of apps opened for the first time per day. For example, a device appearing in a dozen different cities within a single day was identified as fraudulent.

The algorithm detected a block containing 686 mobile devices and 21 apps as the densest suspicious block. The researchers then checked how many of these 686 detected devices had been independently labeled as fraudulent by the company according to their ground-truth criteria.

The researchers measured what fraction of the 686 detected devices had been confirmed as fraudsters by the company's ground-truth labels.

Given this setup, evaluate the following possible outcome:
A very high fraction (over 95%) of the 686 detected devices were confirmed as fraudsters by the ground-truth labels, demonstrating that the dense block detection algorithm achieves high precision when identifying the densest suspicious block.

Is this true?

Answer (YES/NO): NO